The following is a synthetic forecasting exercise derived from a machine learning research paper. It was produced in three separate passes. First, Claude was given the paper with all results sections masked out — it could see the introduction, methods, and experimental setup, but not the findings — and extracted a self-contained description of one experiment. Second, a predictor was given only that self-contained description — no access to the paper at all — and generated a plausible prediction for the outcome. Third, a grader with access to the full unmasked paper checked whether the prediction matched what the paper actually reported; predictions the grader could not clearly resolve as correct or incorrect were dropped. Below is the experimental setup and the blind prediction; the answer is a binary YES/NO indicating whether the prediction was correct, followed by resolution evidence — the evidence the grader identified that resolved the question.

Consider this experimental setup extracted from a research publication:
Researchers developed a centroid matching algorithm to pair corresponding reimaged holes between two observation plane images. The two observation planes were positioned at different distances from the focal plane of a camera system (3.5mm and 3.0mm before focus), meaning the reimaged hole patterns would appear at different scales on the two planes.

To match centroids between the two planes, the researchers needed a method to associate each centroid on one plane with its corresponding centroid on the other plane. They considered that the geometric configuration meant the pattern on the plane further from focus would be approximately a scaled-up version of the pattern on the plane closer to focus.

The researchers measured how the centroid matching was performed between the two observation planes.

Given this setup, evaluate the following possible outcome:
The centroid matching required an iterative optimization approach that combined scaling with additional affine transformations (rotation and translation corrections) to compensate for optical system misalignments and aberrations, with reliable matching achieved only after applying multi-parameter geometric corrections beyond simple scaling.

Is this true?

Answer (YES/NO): NO